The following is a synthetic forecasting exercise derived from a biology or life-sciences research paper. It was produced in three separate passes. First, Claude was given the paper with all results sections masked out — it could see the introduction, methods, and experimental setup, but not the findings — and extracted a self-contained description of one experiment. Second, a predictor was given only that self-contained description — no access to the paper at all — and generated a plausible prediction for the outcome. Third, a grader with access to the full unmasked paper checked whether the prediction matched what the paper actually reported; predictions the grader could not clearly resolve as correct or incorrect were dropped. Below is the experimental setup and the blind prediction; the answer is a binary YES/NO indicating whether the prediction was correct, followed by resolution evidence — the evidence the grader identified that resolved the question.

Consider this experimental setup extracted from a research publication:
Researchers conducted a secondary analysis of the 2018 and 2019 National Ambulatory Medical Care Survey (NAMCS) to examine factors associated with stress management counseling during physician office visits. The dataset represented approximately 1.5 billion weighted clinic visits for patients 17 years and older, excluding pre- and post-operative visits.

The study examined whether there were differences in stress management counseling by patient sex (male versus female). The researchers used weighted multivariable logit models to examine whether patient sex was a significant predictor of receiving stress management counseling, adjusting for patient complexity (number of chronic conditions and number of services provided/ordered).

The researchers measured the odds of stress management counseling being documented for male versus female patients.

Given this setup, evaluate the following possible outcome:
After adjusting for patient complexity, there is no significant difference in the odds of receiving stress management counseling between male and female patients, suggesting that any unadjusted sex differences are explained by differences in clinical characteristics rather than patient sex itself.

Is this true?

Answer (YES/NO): NO